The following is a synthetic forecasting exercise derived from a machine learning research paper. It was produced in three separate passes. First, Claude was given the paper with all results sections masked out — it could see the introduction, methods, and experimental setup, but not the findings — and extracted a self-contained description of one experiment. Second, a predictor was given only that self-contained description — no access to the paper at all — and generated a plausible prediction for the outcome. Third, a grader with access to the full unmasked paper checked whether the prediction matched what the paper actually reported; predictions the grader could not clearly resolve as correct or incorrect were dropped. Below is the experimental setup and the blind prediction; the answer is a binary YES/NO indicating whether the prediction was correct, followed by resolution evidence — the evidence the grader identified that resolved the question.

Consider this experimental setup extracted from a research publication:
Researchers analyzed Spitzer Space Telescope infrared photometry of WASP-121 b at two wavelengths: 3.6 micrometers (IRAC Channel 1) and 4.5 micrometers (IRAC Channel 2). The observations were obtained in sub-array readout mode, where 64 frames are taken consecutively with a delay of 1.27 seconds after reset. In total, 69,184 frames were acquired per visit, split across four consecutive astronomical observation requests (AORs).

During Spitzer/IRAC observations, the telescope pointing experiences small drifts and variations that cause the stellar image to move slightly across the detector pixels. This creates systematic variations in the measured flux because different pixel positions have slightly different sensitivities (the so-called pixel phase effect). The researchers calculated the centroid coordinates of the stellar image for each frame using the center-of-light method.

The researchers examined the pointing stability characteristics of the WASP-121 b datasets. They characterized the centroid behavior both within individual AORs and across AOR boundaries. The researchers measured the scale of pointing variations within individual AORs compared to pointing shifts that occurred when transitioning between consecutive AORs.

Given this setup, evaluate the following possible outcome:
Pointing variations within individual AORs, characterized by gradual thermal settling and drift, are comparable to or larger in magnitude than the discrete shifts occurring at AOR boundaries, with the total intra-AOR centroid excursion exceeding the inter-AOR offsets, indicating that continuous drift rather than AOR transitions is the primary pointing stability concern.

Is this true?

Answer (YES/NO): NO